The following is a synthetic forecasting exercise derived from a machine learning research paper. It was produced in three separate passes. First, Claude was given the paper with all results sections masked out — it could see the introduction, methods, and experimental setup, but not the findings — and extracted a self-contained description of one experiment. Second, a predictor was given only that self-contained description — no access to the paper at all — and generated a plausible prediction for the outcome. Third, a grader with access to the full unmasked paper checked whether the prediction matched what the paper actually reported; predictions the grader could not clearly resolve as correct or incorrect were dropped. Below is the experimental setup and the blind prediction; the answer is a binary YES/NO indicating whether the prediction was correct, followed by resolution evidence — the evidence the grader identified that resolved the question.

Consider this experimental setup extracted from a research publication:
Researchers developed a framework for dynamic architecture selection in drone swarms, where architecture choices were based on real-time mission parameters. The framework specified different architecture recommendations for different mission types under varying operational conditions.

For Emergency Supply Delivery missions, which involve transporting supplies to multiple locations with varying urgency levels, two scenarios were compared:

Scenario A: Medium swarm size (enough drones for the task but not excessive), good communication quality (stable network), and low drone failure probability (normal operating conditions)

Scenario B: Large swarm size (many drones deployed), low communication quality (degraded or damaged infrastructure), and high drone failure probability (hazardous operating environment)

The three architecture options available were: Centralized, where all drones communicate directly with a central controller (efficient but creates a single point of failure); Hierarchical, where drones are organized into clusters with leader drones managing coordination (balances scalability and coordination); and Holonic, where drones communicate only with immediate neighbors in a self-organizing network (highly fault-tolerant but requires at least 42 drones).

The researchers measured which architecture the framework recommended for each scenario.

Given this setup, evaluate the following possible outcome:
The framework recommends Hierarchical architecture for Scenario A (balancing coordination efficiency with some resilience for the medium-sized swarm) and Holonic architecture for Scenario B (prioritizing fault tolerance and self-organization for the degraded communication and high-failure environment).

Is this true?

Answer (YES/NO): YES